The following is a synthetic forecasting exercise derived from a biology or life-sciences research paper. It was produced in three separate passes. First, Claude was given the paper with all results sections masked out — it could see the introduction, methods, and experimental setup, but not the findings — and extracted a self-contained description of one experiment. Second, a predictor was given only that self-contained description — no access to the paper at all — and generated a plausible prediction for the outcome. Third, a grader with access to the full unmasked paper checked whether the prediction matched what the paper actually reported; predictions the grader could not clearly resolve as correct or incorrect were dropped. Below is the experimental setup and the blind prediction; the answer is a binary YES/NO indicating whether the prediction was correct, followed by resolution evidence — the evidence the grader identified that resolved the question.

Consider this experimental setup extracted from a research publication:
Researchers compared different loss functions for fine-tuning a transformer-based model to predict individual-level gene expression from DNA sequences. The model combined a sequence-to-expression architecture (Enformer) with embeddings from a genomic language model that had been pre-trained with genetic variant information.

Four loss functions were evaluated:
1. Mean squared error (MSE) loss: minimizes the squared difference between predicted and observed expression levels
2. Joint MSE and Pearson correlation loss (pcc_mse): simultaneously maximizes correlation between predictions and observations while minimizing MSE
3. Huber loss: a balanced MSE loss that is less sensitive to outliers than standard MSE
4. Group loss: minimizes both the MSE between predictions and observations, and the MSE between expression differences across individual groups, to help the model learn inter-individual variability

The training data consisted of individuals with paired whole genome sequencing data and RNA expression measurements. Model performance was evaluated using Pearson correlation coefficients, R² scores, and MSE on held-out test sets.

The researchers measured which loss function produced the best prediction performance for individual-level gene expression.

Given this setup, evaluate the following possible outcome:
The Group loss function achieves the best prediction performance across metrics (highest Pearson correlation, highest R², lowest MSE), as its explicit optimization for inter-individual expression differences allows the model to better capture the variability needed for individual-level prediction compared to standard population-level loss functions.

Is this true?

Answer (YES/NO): NO